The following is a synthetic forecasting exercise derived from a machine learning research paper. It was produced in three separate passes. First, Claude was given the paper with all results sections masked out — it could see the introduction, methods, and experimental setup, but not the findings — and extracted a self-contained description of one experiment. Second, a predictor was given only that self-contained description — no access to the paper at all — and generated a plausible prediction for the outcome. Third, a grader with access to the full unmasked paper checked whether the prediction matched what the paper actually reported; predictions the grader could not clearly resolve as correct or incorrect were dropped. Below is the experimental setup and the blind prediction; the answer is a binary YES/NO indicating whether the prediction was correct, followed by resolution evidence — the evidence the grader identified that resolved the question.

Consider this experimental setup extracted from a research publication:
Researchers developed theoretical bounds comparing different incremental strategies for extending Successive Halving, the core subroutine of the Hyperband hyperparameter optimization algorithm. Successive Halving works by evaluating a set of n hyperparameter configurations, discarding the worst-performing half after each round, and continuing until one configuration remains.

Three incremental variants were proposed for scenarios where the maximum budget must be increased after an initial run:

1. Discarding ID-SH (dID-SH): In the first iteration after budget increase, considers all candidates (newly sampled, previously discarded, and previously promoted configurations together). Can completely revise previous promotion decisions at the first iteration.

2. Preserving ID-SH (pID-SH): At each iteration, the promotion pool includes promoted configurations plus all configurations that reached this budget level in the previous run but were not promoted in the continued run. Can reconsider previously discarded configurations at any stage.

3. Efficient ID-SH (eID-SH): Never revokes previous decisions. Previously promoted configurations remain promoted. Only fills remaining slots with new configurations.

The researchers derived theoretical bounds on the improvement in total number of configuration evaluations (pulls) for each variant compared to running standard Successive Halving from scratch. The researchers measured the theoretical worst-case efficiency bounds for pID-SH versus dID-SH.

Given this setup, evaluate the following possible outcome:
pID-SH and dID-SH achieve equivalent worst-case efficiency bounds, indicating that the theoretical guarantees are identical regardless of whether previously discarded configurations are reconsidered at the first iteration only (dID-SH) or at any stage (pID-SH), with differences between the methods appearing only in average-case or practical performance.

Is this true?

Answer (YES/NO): YES